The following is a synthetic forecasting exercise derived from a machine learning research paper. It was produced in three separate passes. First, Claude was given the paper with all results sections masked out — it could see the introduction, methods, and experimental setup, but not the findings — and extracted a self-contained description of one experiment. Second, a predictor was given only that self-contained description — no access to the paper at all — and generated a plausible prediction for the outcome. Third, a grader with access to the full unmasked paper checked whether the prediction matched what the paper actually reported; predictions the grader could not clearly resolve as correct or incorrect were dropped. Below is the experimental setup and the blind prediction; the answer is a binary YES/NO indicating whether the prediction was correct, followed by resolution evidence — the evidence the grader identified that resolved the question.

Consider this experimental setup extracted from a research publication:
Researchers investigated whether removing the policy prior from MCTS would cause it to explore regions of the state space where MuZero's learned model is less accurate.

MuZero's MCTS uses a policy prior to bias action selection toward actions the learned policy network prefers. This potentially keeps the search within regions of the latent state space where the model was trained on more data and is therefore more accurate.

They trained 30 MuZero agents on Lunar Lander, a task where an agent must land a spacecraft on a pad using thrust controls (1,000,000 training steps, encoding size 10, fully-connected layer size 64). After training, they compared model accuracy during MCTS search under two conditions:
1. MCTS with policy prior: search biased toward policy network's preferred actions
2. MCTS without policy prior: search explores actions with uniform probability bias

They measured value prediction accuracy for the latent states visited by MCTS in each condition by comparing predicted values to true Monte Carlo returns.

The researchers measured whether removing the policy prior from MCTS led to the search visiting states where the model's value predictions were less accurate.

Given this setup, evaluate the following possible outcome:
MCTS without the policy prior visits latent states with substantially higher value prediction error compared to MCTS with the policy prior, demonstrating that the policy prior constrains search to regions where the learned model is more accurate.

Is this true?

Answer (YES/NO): YES